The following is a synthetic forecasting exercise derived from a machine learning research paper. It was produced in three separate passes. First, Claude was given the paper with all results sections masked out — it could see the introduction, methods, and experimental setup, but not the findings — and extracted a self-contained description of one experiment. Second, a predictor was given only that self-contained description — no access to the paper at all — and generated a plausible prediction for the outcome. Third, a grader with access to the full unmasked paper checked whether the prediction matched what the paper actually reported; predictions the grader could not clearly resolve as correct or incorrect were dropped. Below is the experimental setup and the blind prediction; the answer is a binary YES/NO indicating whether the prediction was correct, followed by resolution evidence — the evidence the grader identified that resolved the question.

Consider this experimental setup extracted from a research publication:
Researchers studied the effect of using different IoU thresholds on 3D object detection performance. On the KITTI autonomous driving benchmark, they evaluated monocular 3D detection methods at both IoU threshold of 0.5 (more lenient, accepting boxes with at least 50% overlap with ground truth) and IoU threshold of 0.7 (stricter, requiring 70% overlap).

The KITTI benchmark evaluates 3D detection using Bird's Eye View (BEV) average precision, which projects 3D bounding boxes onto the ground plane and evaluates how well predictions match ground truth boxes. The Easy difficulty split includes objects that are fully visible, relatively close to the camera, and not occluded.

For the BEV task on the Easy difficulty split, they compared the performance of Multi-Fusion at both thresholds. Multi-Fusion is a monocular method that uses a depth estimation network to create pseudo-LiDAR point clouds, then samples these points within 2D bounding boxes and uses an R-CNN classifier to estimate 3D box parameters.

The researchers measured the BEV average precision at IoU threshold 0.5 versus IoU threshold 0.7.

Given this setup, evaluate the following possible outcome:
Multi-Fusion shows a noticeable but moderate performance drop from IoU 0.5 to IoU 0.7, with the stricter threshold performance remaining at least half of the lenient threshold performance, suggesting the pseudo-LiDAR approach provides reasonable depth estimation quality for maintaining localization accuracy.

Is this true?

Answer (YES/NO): NO